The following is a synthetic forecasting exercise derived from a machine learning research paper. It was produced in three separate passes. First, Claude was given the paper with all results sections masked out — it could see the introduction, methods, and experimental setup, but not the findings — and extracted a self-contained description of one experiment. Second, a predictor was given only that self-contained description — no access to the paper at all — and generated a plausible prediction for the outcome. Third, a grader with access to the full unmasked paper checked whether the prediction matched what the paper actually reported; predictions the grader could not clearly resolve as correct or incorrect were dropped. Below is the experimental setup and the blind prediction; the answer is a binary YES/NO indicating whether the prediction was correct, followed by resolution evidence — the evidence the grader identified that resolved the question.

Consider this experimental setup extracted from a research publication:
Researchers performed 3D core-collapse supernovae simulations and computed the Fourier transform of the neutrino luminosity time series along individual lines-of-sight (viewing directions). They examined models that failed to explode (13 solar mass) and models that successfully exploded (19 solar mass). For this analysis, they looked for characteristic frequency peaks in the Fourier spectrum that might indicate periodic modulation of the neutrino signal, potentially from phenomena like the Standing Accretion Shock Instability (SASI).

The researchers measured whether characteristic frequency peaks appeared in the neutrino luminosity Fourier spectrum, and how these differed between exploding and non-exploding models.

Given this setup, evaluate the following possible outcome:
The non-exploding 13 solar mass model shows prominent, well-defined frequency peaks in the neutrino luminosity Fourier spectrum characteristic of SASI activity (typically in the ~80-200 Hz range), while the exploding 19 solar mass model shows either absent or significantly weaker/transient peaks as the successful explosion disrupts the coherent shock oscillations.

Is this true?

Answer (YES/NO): YES